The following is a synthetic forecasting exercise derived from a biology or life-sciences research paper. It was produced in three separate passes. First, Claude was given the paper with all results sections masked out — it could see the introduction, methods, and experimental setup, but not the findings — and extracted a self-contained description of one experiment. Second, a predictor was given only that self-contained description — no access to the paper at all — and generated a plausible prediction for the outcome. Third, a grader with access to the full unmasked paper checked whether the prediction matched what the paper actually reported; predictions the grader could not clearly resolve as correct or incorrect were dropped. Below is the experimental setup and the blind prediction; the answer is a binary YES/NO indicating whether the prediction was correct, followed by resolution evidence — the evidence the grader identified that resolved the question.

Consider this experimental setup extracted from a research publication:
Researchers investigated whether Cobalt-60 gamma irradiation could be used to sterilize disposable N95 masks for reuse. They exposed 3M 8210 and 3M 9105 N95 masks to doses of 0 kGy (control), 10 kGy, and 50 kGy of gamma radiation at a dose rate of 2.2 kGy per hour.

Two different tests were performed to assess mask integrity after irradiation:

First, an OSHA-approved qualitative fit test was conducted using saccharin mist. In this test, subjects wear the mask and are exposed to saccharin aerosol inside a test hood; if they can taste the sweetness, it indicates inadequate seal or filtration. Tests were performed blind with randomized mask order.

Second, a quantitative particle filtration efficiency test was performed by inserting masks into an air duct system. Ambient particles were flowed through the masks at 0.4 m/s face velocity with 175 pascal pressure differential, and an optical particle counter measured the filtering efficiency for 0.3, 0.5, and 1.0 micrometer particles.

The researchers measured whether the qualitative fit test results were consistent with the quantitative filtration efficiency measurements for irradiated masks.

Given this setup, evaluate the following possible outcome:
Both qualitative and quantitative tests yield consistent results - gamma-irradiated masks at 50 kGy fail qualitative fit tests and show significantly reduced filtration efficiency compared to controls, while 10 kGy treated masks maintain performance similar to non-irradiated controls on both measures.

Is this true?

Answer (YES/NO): NO